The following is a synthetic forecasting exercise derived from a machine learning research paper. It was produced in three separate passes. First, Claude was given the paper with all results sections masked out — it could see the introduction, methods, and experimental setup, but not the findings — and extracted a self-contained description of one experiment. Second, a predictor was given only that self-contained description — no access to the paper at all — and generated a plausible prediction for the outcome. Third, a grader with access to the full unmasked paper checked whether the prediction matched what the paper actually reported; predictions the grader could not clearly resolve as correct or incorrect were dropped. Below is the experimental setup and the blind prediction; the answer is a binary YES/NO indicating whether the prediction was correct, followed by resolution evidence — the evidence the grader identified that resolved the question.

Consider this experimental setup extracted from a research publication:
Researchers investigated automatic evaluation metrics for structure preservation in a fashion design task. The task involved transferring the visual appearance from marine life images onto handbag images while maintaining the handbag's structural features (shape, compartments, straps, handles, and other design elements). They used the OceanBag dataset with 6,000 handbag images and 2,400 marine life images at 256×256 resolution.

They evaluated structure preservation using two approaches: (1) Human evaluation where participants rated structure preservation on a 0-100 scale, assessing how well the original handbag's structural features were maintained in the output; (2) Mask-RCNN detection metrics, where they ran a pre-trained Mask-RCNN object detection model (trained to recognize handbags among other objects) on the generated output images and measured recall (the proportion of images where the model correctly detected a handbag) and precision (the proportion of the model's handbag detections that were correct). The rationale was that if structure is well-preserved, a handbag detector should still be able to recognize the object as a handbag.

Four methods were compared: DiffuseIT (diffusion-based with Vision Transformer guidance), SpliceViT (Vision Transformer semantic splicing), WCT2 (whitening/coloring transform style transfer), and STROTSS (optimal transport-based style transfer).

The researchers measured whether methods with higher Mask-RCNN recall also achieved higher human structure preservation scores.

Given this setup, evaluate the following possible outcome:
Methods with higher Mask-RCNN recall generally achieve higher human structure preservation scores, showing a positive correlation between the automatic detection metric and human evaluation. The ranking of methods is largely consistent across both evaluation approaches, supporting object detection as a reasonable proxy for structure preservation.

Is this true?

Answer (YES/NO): YES